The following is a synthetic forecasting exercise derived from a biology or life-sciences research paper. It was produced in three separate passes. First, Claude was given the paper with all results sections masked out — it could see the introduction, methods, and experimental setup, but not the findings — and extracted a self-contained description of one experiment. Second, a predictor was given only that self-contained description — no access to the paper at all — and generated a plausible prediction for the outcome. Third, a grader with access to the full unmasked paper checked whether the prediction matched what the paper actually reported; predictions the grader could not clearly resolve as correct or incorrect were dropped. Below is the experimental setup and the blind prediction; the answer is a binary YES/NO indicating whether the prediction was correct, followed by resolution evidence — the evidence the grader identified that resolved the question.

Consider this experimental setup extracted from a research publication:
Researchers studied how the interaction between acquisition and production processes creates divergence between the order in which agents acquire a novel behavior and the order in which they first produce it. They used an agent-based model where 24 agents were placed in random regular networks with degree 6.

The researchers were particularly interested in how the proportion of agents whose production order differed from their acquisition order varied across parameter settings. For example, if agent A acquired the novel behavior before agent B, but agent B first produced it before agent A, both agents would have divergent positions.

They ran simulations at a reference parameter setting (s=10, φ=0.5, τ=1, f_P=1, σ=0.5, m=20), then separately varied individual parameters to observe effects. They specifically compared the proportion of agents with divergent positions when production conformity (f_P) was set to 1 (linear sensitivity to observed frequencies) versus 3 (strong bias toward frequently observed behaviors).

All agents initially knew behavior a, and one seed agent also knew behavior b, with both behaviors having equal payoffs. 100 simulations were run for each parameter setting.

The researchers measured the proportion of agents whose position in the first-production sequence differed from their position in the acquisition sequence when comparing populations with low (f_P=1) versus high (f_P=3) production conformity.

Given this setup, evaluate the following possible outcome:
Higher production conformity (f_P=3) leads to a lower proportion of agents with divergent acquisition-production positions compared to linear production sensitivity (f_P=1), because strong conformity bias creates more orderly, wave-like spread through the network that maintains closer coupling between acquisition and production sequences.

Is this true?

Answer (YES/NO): NO